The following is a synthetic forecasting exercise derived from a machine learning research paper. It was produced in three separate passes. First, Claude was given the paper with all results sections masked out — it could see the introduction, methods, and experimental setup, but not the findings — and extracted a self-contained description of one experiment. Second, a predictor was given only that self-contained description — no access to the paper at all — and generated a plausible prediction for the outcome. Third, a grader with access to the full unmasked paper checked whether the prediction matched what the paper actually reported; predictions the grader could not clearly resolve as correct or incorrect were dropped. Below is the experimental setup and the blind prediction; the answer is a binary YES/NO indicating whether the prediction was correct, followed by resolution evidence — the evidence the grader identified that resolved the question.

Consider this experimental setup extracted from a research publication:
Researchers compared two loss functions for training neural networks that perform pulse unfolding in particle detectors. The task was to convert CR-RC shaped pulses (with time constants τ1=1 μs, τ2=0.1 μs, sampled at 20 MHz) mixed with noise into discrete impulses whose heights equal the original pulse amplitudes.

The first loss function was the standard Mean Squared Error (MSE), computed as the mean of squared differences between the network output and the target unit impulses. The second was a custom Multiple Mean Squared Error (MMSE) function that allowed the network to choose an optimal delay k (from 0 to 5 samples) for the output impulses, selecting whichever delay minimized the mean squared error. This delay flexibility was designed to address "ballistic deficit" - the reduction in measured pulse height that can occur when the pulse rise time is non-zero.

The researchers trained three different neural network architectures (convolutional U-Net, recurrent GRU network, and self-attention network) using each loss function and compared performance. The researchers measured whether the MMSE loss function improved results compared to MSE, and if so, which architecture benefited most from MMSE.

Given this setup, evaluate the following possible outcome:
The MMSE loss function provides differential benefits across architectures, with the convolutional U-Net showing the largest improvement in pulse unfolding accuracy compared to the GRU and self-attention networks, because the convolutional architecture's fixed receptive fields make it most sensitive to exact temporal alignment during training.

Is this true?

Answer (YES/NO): NO